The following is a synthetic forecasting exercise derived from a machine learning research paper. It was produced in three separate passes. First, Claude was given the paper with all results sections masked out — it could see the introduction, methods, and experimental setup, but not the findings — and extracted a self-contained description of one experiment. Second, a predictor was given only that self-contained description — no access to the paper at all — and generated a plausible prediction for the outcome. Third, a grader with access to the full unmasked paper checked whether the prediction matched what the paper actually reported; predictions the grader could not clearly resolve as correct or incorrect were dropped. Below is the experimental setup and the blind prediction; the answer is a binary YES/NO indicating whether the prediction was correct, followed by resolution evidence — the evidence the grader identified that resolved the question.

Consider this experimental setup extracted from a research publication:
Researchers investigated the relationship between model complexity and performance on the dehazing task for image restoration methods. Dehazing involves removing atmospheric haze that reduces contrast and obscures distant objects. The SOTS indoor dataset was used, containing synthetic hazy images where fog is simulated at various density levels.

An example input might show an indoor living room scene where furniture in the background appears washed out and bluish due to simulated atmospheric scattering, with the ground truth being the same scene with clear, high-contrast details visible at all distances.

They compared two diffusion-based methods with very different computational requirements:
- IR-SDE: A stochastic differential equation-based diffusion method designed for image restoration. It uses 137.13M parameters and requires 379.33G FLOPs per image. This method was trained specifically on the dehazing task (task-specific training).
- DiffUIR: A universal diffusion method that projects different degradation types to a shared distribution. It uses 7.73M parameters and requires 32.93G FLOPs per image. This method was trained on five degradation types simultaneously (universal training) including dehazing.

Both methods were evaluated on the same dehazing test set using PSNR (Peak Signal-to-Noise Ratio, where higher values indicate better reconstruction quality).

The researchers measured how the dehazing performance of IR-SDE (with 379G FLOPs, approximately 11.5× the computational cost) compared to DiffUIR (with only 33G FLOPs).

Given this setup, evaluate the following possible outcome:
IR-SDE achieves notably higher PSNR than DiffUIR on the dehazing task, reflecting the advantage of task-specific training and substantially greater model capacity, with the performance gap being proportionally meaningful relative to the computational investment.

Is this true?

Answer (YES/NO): NO